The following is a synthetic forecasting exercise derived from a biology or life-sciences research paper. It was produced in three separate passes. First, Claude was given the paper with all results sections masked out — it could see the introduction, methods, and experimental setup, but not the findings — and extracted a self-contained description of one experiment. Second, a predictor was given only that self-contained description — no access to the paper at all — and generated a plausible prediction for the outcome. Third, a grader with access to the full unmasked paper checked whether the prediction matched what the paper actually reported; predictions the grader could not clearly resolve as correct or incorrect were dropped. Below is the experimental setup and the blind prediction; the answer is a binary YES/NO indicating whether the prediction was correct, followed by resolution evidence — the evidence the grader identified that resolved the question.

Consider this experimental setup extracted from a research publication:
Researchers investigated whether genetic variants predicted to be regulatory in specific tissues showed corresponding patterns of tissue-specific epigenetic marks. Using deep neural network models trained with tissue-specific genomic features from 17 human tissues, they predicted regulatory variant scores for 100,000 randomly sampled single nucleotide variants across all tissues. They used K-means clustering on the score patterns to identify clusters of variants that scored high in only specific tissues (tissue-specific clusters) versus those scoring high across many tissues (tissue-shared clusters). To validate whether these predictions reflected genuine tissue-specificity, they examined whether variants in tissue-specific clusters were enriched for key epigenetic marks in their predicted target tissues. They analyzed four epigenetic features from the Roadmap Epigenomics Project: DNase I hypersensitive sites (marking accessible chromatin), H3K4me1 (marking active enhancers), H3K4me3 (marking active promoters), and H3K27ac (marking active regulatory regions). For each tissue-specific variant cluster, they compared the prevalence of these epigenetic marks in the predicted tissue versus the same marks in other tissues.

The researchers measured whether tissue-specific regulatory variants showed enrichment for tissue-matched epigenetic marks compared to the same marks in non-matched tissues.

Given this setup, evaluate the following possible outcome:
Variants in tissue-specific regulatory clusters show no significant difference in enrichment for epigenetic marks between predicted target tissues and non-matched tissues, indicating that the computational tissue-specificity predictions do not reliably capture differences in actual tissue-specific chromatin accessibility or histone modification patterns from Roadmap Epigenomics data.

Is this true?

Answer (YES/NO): NO